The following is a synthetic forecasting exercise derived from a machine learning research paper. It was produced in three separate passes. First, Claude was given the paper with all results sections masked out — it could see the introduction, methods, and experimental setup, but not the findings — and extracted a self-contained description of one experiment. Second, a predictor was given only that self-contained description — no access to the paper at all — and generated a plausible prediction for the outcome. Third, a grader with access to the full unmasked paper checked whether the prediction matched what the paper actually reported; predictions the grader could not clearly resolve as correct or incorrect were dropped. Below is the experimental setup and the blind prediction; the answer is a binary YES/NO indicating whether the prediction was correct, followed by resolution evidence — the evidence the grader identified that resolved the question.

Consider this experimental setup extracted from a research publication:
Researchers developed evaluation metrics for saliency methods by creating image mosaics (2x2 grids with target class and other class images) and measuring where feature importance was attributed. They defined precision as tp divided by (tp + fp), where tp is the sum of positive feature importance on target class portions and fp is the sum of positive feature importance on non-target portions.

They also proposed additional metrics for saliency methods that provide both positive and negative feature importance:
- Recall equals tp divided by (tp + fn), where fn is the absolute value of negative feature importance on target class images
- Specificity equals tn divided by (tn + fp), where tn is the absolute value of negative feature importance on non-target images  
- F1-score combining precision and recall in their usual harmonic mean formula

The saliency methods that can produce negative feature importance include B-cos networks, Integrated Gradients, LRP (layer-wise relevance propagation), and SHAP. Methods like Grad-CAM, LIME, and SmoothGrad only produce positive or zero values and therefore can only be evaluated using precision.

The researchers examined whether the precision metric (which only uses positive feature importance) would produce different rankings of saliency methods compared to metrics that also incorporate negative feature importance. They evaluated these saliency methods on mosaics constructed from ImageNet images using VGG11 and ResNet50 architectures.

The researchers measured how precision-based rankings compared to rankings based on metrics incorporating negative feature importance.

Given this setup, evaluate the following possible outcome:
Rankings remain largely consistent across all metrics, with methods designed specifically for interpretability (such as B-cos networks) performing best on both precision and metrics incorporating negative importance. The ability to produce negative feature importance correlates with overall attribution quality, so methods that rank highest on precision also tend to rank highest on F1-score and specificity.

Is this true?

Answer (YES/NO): NO